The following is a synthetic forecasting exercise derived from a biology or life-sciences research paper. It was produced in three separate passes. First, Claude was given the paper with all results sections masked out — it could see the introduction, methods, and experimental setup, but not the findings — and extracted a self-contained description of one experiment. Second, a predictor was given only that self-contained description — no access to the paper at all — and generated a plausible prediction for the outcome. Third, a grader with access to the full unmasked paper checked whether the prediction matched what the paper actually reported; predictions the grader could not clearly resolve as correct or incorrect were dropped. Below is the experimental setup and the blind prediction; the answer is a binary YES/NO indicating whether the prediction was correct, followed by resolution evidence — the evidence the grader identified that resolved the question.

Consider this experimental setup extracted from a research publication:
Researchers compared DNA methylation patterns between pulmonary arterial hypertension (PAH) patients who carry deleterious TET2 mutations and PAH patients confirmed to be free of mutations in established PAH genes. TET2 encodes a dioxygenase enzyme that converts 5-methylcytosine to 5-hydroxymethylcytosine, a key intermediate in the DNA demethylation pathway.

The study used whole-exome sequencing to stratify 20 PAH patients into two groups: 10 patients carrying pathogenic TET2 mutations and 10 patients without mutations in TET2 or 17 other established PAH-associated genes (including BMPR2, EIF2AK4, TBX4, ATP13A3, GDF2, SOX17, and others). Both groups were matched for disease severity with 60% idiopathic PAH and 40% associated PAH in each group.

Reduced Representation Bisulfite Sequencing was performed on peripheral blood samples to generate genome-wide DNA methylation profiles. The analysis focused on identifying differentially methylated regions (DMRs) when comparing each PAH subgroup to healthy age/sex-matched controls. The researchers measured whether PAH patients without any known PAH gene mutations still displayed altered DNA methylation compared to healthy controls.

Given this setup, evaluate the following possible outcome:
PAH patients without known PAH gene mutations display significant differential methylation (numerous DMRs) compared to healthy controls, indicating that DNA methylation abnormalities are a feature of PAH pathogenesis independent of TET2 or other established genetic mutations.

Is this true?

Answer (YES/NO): YES